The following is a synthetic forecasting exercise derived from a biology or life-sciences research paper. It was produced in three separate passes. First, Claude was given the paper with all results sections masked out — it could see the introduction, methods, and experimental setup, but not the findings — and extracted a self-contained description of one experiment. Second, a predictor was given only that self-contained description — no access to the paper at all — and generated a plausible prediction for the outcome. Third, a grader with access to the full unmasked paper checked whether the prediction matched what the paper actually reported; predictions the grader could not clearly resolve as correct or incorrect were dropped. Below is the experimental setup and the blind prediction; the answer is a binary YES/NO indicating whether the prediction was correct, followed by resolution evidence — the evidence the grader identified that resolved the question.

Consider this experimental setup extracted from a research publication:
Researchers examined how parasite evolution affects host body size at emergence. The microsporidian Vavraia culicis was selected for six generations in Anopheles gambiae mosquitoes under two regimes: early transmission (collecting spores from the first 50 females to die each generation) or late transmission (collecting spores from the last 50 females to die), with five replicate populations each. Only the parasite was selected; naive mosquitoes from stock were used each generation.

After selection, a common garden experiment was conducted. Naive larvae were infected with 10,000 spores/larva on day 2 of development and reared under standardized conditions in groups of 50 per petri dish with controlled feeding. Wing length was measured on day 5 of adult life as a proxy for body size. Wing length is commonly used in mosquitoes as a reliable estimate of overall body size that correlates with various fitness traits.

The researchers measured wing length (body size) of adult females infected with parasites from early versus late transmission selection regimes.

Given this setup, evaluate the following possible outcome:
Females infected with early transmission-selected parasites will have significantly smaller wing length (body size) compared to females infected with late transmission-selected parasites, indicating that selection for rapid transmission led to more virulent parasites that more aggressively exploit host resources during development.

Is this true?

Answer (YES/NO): NO